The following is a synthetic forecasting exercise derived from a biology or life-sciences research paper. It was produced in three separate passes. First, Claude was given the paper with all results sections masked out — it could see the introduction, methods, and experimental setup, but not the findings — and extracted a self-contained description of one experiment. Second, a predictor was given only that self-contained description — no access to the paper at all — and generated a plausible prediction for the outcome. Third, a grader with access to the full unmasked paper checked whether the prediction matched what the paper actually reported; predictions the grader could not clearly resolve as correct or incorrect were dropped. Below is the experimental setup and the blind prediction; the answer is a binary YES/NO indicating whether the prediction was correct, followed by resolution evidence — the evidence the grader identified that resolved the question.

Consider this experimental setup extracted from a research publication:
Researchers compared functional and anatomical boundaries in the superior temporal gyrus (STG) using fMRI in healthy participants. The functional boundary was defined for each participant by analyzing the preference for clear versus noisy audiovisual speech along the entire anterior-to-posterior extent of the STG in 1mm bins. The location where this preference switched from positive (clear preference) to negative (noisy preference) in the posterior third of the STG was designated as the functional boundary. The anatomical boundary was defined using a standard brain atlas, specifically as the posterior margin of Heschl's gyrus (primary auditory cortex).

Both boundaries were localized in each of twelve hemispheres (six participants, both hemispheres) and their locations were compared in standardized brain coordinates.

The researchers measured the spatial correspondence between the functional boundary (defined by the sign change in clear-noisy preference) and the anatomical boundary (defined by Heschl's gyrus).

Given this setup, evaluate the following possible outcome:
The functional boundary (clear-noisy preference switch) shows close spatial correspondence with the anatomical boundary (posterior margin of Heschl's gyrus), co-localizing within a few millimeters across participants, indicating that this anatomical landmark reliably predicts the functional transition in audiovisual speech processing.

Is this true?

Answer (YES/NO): NO